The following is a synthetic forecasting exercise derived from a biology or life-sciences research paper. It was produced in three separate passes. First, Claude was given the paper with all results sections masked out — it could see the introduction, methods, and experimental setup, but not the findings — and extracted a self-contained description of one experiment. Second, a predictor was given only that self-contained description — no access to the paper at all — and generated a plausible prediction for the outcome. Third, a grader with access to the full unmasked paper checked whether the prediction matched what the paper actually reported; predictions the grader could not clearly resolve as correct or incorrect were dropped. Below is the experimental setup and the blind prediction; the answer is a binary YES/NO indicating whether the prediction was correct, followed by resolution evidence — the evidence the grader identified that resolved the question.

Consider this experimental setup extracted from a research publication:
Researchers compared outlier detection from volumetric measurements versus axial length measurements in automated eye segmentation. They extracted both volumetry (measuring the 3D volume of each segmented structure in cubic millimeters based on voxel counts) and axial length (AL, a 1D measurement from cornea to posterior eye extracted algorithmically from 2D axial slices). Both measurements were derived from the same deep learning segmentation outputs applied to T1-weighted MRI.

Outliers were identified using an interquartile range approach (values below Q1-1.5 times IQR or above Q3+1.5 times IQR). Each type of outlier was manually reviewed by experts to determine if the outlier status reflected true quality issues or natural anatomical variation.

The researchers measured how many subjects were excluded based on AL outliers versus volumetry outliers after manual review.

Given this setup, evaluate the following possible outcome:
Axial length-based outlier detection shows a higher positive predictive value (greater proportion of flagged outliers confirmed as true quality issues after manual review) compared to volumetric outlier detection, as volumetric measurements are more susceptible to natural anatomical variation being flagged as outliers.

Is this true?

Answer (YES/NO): YES